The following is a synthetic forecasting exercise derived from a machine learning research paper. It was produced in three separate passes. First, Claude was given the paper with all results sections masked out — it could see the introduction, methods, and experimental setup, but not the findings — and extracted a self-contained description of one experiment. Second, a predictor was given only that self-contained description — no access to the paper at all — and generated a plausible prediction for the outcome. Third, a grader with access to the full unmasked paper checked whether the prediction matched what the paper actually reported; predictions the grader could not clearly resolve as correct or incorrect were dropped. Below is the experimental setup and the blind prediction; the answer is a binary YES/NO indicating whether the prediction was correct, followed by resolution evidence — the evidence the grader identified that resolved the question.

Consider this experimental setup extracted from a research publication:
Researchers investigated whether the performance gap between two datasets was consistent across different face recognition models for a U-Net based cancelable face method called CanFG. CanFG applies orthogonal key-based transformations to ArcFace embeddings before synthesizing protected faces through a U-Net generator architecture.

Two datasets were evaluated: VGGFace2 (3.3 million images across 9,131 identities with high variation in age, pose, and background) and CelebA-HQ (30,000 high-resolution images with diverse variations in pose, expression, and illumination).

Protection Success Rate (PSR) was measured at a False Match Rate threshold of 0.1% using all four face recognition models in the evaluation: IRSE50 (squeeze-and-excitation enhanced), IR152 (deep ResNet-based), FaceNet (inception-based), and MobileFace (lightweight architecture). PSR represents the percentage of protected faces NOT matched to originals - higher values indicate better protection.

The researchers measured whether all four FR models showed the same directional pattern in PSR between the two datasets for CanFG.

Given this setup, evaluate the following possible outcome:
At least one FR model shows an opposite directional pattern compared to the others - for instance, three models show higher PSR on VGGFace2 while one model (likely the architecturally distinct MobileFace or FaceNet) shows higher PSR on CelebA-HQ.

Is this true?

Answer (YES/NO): NO